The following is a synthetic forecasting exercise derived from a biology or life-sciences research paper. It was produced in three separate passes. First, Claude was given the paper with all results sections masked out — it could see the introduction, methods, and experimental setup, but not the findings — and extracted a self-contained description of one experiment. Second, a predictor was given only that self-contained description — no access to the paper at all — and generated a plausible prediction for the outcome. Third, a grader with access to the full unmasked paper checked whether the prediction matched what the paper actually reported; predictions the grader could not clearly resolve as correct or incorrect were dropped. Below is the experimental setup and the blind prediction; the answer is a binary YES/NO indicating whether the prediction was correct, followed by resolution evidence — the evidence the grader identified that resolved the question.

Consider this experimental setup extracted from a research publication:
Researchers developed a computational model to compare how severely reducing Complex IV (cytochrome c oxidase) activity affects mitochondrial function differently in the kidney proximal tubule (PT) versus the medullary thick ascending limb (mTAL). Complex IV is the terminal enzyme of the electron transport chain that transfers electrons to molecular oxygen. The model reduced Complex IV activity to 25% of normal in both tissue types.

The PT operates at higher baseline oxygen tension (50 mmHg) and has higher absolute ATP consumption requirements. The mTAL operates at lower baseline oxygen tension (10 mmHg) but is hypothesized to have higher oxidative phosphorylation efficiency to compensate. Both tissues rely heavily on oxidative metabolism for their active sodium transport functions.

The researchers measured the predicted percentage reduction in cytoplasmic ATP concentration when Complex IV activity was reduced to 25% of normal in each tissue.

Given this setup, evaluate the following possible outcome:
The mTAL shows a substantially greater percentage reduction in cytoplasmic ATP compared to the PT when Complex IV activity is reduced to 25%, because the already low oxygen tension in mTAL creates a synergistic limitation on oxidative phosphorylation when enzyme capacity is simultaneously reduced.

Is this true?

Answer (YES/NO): YES